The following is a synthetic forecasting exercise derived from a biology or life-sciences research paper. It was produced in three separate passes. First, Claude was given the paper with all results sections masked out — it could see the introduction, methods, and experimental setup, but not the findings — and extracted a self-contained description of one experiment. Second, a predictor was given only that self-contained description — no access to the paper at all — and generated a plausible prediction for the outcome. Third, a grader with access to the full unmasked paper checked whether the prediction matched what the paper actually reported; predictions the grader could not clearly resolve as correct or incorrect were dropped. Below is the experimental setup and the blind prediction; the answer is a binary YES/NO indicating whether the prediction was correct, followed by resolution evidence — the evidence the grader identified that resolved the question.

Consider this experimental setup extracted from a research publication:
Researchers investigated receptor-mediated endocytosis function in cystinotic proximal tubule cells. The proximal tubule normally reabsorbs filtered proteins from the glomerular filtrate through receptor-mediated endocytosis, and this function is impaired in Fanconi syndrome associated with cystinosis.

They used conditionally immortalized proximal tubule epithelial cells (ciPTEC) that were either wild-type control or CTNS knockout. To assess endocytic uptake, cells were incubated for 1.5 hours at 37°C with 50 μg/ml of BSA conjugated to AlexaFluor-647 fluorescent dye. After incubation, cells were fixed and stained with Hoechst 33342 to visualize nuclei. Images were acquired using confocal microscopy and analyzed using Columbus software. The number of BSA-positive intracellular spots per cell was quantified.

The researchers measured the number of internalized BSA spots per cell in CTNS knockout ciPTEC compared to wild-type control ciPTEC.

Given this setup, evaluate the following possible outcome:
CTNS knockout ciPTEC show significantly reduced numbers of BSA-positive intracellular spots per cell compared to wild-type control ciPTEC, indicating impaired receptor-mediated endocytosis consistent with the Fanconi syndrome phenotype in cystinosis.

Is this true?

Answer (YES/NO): NO